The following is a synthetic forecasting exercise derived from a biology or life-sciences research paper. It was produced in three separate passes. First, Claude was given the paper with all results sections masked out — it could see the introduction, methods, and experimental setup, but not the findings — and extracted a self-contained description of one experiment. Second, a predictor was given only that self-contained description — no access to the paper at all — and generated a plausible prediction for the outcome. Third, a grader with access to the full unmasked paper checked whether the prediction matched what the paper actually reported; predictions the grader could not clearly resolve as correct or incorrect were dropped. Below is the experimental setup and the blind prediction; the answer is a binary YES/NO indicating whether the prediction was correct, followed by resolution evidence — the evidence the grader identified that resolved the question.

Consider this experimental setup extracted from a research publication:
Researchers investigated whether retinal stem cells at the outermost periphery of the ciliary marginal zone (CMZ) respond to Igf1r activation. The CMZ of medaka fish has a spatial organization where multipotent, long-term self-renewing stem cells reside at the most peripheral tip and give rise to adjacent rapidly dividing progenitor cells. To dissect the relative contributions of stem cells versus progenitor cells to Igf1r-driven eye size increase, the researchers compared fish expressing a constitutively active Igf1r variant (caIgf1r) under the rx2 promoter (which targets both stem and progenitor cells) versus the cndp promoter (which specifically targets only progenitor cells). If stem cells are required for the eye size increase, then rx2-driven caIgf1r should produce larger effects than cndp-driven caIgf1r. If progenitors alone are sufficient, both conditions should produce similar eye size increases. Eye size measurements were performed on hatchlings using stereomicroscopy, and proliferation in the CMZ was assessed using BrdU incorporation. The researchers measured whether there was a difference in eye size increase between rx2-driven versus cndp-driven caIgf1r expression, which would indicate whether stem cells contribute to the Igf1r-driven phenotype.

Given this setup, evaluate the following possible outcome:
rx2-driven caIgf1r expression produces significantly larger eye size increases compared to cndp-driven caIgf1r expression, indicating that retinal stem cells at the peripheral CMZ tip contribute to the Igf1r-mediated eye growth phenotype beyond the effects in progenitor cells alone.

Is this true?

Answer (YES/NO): NO